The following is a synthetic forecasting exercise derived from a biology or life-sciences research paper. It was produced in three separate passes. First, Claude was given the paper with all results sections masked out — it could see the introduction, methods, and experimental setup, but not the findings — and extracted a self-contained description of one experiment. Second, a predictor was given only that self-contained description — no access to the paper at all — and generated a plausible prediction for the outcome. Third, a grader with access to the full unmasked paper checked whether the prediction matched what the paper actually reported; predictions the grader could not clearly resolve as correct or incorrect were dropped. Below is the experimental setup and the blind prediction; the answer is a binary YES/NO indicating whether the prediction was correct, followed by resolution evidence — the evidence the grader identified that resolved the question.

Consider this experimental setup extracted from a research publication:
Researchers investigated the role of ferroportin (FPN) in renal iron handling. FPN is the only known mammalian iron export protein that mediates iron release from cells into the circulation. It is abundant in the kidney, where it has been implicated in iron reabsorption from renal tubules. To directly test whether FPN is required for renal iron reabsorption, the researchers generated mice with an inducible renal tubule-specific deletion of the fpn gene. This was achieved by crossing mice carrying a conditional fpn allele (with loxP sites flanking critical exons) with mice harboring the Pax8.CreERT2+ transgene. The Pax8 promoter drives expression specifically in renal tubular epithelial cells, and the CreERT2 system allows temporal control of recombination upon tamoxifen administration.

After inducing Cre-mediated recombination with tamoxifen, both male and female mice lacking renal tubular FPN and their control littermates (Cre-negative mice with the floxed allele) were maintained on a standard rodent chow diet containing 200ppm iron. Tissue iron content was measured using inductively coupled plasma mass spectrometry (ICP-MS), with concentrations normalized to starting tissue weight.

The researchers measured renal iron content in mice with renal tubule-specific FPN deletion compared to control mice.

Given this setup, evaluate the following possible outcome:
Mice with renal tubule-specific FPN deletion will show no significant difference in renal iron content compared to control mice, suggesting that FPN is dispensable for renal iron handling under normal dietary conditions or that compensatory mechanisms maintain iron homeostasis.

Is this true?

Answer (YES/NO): NO